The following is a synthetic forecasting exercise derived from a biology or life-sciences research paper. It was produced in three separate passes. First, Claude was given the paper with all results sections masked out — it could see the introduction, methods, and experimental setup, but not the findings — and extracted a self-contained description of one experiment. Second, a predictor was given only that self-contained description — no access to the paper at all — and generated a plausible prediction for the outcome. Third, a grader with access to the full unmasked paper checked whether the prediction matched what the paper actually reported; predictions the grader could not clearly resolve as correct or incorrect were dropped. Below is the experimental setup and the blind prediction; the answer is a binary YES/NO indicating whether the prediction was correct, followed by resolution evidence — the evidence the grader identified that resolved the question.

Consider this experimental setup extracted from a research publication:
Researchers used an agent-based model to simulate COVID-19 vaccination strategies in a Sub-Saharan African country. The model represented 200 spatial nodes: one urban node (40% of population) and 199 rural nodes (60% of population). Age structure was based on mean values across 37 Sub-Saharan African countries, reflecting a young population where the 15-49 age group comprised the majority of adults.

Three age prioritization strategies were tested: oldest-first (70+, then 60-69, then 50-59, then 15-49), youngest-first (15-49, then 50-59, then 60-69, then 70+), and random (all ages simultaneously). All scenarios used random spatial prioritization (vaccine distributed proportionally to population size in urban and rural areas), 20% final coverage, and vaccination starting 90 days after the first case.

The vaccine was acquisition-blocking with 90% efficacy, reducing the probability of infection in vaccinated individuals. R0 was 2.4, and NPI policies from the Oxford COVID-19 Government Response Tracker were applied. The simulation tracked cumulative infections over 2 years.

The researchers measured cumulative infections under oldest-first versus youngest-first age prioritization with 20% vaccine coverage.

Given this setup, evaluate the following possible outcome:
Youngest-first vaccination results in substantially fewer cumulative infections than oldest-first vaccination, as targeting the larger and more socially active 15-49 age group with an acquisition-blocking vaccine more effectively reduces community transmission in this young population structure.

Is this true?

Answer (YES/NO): NO